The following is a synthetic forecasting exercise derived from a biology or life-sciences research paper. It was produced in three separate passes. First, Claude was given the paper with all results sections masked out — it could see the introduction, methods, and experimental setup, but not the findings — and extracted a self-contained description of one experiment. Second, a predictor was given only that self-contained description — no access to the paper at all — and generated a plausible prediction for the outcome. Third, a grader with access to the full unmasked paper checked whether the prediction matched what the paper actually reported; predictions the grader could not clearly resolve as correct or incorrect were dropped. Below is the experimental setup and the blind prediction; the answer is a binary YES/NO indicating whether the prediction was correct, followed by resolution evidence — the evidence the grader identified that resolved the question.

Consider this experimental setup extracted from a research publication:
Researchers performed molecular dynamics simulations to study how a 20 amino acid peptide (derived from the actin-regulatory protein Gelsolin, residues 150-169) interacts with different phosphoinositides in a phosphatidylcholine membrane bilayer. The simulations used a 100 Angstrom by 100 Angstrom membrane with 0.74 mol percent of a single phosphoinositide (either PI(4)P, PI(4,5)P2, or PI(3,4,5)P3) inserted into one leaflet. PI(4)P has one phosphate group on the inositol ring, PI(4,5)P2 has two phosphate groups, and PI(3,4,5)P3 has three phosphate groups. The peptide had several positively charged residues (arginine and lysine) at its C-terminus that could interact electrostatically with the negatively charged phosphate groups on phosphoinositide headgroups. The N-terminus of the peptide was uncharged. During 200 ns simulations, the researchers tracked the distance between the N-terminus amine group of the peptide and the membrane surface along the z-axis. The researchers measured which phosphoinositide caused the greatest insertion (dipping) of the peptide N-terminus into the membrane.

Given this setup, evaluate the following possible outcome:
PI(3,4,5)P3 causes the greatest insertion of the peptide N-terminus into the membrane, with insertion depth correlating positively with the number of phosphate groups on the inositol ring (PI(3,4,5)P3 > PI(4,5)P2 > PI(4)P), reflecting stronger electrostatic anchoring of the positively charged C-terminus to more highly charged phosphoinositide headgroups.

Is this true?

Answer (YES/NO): NO